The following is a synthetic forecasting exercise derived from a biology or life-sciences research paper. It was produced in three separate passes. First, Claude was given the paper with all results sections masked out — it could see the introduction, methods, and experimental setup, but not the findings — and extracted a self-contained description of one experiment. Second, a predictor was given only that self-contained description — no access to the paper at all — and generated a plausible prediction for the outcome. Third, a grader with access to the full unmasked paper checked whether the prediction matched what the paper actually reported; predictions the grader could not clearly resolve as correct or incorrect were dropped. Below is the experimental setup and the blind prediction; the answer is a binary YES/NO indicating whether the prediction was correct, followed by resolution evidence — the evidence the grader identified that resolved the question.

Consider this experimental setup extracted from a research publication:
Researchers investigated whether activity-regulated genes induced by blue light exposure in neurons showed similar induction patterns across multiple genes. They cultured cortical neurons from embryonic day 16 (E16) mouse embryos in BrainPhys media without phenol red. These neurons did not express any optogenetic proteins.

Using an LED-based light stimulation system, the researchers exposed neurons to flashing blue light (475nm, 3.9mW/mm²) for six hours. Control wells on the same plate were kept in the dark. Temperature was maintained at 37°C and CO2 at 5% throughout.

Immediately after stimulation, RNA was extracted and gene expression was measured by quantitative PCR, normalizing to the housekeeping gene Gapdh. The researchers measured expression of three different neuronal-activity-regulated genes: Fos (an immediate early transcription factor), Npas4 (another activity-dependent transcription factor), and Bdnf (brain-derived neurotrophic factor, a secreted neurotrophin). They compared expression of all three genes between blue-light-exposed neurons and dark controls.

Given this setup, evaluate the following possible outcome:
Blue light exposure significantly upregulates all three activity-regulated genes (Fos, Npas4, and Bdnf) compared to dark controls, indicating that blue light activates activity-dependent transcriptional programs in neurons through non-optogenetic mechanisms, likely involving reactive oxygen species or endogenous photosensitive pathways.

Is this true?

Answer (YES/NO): YES